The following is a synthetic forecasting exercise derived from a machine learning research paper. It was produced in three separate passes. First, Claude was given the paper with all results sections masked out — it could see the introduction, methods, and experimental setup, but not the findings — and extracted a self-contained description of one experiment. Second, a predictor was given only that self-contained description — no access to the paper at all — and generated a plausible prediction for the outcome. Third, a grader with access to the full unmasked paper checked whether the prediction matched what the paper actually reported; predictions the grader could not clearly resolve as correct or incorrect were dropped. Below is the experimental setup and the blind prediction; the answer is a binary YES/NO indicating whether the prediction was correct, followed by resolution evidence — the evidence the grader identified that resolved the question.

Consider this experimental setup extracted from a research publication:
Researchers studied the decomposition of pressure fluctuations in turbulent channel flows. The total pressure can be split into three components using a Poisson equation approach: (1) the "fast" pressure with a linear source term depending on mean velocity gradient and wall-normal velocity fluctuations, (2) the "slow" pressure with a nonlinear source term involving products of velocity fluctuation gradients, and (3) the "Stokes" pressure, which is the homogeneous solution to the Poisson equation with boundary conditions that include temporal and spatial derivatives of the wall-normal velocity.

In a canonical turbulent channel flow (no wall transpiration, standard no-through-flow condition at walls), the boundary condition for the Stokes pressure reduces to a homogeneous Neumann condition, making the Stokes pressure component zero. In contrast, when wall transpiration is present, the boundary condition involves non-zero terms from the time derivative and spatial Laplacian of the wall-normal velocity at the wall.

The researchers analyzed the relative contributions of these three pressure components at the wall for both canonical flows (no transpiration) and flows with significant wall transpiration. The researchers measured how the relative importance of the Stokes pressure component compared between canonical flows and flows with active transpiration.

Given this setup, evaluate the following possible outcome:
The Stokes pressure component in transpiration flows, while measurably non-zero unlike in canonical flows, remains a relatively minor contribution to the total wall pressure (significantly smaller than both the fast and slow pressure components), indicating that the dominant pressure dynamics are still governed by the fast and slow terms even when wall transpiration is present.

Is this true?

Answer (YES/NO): NO